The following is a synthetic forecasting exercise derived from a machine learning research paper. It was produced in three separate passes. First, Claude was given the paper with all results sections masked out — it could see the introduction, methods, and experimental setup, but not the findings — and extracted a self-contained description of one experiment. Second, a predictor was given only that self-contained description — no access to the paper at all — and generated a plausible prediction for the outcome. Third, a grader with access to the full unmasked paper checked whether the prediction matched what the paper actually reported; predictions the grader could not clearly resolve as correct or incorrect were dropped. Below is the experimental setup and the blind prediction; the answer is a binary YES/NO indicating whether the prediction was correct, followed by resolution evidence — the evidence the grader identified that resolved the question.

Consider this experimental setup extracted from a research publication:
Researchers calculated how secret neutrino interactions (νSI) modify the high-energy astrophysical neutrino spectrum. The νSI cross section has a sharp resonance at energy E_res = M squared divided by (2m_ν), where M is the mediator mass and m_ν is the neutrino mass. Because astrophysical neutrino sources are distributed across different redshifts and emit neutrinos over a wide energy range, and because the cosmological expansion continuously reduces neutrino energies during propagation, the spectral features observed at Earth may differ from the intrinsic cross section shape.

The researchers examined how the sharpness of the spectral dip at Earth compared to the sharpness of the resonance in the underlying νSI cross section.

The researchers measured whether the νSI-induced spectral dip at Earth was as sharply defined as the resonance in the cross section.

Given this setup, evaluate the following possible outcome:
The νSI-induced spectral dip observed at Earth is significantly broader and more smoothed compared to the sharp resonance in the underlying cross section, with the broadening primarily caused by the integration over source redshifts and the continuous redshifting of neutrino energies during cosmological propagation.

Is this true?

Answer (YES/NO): YES